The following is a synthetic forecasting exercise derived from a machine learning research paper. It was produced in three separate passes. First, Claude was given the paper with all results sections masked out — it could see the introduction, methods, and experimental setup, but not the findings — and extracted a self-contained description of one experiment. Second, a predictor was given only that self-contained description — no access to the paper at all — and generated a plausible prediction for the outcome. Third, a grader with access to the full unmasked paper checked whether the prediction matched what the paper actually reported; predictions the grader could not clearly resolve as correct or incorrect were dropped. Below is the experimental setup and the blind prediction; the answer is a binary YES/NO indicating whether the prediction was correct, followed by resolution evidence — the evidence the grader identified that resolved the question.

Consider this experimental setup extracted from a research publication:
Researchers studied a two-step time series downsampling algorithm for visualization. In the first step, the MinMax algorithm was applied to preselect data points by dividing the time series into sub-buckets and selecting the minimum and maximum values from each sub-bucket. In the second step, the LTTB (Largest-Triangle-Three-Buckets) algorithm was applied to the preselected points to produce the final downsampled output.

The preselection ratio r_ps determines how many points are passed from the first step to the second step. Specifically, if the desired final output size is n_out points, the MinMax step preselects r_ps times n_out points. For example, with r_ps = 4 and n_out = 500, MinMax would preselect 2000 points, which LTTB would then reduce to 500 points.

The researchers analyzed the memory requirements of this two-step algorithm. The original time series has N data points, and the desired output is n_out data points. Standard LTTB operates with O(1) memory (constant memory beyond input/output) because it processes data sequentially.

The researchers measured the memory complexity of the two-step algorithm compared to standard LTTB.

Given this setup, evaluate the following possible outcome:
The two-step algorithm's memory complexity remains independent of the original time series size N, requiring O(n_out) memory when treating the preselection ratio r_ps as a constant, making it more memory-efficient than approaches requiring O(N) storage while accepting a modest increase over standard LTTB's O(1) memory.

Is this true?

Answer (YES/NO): YES